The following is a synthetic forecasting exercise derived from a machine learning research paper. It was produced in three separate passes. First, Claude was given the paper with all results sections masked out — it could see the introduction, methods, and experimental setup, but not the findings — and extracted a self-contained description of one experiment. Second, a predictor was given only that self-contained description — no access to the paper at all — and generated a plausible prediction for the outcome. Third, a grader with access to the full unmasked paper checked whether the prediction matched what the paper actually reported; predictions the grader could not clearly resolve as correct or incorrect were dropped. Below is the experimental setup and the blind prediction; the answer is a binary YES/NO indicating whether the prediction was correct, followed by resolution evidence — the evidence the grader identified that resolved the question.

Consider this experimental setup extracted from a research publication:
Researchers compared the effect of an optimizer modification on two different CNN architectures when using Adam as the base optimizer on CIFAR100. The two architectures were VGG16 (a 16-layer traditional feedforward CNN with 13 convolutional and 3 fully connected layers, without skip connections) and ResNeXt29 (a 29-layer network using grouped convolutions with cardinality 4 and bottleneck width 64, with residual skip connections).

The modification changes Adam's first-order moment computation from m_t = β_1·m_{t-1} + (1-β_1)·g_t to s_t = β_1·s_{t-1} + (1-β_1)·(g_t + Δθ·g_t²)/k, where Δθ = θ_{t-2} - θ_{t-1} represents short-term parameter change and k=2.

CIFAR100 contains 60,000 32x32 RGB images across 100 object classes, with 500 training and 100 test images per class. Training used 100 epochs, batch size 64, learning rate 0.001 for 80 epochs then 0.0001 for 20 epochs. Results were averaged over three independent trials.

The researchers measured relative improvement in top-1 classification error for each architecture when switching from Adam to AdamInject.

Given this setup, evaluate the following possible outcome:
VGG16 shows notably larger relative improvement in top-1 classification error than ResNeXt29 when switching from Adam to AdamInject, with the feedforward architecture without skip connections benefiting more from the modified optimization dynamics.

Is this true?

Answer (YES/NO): NO